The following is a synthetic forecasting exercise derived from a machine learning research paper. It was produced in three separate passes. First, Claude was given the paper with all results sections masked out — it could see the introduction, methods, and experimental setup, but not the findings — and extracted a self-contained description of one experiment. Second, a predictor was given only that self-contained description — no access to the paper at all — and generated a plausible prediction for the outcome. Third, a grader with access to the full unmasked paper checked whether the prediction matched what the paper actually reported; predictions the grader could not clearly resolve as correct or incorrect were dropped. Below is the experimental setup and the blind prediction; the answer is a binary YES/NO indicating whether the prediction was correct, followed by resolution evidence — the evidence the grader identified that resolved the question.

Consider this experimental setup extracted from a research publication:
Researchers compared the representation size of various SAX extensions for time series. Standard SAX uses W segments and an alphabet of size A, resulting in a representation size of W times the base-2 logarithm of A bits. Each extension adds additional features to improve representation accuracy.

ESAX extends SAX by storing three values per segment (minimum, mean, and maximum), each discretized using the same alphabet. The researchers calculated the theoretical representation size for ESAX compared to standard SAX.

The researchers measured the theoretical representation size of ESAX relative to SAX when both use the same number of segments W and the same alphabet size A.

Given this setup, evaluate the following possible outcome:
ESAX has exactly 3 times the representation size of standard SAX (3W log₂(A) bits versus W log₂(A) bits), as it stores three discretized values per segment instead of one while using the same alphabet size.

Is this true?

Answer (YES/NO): YES